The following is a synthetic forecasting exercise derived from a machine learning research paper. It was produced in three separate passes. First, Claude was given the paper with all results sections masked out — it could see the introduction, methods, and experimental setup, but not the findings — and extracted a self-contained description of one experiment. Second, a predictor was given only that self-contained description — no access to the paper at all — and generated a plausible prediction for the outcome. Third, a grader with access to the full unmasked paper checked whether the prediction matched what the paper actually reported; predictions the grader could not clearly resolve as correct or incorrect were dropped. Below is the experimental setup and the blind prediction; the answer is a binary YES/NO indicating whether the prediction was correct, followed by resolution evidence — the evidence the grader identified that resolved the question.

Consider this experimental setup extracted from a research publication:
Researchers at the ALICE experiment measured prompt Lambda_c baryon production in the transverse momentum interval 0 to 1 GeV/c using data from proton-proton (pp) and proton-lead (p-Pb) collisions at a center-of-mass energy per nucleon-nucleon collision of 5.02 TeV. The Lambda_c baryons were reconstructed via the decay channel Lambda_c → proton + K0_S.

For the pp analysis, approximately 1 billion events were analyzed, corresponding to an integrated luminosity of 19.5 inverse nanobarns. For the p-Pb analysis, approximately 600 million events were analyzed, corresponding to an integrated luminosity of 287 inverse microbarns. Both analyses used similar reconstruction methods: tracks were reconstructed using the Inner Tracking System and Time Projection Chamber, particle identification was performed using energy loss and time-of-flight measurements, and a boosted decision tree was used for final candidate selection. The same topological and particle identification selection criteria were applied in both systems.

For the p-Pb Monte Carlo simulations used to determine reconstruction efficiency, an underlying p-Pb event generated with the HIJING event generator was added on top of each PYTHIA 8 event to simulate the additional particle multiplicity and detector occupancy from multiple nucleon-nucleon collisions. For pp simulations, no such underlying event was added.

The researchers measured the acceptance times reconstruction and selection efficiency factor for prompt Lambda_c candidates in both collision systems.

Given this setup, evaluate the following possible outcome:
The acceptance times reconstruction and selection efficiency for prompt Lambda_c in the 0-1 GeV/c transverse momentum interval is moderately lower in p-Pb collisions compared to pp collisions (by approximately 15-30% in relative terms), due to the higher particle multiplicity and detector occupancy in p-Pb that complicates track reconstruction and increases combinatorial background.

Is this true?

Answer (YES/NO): YES